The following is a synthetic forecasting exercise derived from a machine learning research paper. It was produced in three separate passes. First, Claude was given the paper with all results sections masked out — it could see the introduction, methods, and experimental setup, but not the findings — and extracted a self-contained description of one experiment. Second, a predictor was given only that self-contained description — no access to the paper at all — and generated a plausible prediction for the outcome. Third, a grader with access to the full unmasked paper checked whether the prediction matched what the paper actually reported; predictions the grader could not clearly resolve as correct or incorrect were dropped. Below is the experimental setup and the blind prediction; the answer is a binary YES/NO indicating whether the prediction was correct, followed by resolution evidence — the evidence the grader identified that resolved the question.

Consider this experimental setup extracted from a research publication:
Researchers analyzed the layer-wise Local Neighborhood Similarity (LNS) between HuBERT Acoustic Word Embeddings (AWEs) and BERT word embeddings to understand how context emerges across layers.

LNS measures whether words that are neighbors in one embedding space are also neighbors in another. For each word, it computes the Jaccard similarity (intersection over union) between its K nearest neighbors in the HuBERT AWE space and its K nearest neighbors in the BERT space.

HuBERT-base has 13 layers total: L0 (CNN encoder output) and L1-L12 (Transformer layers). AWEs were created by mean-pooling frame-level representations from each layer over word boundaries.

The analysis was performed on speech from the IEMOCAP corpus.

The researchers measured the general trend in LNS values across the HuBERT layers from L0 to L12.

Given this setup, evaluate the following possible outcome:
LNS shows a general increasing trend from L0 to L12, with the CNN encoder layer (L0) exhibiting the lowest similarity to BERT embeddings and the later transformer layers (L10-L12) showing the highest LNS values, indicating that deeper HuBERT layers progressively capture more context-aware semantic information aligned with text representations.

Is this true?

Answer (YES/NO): NO